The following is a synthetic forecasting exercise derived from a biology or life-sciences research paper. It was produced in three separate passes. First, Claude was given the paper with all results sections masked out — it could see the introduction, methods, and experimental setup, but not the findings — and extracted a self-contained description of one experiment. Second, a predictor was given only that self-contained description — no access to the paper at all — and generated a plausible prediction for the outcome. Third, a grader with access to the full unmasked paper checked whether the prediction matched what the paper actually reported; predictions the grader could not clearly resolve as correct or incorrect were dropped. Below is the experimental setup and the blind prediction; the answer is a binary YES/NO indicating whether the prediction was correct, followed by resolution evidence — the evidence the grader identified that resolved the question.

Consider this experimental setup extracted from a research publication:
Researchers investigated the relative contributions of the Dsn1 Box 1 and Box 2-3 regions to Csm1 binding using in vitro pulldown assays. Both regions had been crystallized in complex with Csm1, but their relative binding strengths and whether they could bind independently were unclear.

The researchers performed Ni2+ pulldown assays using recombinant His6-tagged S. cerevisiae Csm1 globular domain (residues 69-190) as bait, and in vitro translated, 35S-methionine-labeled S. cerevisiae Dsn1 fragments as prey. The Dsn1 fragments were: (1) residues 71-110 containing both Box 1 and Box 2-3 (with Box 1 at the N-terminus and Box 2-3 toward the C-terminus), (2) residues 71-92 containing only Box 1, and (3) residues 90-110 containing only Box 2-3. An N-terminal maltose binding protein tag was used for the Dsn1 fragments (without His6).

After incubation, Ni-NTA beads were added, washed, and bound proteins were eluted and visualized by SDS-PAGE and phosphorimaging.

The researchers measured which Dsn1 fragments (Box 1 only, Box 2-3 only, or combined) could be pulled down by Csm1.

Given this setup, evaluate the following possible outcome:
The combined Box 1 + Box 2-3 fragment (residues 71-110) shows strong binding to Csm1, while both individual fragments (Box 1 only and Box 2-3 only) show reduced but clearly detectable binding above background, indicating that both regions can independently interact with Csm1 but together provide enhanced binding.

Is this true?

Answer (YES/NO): NO